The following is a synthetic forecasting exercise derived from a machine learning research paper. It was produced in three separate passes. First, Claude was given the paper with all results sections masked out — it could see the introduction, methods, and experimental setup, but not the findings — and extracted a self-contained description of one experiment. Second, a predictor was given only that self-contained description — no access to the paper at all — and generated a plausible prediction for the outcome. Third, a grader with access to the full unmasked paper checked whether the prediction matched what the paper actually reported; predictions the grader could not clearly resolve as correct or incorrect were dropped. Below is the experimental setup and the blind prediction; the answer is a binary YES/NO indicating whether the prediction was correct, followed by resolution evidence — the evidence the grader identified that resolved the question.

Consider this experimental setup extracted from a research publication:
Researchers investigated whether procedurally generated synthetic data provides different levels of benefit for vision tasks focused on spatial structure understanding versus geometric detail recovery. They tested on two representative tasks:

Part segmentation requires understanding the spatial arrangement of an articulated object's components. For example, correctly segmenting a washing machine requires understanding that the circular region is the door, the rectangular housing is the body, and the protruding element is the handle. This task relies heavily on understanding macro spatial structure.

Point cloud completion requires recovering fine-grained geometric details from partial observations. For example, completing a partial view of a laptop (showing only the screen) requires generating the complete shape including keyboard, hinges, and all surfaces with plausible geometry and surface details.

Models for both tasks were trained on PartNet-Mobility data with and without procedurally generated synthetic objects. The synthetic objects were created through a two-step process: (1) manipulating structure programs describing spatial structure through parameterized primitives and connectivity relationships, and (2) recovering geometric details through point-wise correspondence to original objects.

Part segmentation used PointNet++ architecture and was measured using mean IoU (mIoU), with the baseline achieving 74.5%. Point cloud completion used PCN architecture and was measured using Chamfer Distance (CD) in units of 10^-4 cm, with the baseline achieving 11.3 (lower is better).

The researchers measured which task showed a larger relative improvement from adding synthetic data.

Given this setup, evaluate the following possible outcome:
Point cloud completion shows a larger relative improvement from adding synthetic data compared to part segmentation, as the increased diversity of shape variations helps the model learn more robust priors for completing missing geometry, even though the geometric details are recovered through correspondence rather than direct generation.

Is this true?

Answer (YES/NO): YES